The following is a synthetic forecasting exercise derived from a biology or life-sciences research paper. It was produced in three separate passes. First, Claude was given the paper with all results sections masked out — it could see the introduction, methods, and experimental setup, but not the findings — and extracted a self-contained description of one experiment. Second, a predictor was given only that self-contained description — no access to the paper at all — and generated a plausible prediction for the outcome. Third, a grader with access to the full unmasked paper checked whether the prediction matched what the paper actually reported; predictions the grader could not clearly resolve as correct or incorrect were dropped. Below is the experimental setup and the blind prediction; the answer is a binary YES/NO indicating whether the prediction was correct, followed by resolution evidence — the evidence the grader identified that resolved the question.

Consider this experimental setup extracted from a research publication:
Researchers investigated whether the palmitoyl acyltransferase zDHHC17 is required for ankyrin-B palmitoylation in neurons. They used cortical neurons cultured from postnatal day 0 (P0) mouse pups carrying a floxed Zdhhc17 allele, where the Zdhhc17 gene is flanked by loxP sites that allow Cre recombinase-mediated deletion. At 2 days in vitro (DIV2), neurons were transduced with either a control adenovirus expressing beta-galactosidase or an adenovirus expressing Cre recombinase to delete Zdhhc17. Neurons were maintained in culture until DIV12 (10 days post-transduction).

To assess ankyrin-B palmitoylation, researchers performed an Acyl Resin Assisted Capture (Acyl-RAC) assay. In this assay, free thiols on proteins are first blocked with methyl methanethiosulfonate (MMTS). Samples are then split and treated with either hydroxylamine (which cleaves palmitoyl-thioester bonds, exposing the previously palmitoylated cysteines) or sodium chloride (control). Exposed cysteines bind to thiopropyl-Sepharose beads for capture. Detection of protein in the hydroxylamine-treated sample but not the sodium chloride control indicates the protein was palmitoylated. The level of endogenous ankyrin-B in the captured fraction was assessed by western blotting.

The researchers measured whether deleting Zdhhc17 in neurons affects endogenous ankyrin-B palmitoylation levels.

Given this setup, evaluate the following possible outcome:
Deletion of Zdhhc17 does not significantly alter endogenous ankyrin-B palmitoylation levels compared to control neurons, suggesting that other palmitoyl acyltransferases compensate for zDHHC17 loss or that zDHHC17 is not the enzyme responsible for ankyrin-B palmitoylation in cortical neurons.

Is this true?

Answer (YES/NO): NO